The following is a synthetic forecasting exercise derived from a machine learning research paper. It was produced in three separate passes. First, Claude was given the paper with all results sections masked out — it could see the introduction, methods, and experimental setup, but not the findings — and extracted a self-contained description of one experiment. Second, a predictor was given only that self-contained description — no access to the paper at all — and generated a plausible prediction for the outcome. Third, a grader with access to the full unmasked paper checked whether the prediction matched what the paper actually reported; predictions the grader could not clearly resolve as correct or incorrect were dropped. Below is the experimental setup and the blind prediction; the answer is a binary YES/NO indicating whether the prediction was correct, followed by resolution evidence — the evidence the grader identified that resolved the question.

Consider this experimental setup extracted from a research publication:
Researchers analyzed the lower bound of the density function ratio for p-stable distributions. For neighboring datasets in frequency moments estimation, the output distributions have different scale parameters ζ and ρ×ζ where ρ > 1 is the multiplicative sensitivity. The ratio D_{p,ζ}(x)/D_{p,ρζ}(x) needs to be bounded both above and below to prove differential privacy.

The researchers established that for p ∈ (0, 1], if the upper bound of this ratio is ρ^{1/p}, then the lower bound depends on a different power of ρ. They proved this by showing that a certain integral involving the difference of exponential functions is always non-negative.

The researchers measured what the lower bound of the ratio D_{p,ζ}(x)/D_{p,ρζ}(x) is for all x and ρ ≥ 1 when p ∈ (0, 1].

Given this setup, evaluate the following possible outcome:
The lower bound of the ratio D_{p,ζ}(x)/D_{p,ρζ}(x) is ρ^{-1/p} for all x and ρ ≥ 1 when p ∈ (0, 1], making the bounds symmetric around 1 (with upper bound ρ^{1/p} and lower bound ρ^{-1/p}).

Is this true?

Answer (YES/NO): NO